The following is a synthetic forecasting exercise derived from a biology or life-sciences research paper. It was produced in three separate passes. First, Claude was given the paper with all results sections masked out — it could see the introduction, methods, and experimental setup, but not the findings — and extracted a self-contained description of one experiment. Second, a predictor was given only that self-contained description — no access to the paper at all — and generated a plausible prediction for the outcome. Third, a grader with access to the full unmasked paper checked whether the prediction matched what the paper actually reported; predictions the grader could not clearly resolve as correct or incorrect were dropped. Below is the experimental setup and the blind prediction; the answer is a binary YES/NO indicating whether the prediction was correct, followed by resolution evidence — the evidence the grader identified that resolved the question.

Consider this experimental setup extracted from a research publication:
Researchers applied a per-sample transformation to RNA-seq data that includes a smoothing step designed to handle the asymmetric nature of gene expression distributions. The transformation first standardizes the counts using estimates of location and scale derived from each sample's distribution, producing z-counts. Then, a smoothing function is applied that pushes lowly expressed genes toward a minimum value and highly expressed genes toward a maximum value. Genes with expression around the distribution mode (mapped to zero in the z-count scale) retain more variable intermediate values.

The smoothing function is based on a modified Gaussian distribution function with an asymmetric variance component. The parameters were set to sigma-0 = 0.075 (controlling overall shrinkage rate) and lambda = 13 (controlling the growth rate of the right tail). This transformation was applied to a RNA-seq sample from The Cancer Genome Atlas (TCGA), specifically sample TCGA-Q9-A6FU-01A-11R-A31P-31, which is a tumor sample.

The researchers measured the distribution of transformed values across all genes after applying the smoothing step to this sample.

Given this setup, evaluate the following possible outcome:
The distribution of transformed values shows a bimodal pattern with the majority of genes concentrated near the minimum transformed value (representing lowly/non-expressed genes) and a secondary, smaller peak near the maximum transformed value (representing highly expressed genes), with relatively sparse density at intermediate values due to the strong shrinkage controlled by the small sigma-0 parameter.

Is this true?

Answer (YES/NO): NO